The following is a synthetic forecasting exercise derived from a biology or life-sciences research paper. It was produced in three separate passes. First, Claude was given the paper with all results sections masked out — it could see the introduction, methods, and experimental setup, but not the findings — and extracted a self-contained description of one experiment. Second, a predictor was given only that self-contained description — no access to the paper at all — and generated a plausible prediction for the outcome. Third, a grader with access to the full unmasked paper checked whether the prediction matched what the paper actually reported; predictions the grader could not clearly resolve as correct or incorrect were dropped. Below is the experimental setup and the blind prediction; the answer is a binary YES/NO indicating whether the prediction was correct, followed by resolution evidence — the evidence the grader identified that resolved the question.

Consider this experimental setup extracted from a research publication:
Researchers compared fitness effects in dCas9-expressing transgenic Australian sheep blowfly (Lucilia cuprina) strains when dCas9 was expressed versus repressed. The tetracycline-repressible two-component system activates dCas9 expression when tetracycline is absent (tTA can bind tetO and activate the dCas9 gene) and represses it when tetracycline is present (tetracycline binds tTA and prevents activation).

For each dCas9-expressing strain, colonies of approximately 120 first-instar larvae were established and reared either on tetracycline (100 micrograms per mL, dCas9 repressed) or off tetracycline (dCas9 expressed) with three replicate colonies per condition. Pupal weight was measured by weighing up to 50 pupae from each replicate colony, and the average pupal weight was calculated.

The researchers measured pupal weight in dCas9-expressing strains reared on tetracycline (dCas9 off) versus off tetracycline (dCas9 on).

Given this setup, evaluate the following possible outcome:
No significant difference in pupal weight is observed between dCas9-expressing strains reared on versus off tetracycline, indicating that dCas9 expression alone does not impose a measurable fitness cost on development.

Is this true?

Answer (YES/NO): NO